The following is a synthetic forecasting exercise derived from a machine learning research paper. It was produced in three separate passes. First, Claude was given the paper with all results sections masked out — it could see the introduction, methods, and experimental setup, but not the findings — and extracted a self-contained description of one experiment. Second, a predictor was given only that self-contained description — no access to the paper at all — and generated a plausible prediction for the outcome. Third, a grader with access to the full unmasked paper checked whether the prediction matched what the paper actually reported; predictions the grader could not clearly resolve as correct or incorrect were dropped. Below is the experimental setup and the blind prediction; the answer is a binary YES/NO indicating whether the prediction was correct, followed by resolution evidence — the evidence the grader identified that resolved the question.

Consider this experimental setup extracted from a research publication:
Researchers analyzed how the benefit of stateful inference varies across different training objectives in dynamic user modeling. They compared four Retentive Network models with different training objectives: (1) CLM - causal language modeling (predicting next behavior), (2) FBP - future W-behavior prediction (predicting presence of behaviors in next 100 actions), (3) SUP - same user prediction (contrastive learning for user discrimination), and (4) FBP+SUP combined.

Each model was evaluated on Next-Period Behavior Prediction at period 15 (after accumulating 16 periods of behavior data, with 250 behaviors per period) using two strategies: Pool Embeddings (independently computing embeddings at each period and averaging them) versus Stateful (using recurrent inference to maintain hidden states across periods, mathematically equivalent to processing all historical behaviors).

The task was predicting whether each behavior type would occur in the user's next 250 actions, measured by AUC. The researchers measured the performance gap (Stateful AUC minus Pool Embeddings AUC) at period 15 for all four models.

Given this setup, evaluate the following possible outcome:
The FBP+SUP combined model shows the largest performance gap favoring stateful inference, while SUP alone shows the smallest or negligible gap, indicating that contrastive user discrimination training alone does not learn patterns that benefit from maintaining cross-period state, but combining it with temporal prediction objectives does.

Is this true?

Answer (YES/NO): NO